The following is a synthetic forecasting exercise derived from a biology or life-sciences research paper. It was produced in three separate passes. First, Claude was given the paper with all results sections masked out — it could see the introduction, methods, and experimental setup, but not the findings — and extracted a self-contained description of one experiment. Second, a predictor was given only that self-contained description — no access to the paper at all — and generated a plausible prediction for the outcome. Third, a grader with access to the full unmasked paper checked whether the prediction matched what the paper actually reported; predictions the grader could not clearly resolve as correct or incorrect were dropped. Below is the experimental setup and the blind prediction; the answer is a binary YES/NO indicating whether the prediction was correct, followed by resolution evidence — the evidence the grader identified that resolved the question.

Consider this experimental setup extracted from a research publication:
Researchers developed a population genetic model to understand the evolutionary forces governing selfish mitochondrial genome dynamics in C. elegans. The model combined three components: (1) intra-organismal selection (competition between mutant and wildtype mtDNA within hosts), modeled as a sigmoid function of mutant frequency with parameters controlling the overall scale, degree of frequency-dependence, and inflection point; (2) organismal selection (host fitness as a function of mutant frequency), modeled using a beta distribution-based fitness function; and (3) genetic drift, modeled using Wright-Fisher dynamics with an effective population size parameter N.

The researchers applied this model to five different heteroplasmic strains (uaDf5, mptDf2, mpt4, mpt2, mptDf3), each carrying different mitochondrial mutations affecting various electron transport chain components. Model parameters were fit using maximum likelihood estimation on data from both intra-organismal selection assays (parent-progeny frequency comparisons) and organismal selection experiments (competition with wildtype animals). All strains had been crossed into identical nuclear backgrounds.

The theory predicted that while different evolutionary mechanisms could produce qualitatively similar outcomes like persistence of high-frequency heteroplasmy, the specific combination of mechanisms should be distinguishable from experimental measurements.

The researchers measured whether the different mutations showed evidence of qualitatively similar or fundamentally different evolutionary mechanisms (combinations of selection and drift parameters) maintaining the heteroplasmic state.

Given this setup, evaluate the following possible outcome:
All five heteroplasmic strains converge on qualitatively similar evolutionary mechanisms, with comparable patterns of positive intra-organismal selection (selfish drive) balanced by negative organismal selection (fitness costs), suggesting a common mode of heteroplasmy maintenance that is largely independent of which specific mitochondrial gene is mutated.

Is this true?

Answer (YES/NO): NO